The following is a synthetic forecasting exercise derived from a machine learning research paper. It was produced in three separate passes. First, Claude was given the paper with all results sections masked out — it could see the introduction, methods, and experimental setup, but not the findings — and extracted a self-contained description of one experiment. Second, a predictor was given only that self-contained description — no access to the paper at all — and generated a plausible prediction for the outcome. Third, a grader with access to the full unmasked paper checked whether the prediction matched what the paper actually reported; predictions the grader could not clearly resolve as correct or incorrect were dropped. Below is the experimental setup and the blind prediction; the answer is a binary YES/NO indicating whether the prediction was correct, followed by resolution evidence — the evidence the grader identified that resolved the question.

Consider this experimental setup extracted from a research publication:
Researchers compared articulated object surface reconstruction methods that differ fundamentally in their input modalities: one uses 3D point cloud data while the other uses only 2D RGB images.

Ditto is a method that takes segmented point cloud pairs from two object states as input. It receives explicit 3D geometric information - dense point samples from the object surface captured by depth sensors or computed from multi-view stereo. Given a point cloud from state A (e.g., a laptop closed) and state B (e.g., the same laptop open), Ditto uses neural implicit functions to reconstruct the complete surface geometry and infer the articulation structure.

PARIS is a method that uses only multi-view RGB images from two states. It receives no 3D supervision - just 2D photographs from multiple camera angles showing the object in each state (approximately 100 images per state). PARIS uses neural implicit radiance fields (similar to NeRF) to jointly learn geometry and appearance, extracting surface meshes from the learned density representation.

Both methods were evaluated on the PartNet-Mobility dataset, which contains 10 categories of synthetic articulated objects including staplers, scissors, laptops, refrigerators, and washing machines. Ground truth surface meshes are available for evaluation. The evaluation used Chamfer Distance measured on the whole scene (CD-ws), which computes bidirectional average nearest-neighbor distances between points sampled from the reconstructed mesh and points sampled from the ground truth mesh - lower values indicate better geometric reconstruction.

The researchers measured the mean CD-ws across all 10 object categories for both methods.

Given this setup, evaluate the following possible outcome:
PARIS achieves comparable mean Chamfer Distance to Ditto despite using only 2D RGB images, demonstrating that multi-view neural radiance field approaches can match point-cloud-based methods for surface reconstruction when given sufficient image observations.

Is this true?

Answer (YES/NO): NO